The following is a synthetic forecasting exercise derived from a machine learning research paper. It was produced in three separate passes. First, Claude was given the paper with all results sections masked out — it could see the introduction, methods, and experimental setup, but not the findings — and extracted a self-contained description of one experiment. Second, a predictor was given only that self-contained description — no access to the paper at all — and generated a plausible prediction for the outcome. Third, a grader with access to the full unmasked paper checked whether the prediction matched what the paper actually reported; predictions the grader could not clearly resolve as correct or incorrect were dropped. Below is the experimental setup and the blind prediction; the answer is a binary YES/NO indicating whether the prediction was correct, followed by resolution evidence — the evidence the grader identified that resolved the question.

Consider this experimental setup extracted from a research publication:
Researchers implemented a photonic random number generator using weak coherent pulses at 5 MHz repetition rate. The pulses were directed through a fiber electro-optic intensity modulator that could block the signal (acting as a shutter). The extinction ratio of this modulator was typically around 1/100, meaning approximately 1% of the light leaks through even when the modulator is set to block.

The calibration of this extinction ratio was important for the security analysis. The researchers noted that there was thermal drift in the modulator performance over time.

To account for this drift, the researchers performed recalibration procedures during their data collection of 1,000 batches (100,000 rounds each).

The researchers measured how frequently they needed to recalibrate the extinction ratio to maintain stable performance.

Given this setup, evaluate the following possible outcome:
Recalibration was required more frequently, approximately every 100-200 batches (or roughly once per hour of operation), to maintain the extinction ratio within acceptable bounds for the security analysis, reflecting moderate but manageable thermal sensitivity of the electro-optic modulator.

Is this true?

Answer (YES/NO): NO